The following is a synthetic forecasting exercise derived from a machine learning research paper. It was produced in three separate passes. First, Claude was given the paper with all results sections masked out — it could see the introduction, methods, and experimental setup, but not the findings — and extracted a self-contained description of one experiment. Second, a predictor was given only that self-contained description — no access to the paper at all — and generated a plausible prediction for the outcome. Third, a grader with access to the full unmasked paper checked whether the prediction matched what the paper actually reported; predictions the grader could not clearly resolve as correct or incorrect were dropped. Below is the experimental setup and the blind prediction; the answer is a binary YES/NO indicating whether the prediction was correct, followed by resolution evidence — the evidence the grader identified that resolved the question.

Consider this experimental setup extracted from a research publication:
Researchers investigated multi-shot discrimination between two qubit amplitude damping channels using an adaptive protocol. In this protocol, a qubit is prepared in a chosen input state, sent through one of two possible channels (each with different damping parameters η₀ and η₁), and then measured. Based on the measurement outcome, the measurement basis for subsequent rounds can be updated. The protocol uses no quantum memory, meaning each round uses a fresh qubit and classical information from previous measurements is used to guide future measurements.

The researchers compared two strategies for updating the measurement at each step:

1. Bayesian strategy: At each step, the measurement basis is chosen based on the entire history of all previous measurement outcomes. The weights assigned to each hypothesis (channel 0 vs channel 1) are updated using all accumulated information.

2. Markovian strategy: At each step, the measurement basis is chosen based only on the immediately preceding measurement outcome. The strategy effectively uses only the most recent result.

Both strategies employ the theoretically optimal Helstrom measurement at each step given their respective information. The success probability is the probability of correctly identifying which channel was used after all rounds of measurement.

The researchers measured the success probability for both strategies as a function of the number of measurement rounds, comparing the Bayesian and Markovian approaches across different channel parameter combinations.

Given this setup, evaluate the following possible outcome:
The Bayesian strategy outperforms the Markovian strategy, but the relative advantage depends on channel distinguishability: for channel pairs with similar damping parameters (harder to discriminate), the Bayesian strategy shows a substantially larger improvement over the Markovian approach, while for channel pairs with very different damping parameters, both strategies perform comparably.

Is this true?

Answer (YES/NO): NO